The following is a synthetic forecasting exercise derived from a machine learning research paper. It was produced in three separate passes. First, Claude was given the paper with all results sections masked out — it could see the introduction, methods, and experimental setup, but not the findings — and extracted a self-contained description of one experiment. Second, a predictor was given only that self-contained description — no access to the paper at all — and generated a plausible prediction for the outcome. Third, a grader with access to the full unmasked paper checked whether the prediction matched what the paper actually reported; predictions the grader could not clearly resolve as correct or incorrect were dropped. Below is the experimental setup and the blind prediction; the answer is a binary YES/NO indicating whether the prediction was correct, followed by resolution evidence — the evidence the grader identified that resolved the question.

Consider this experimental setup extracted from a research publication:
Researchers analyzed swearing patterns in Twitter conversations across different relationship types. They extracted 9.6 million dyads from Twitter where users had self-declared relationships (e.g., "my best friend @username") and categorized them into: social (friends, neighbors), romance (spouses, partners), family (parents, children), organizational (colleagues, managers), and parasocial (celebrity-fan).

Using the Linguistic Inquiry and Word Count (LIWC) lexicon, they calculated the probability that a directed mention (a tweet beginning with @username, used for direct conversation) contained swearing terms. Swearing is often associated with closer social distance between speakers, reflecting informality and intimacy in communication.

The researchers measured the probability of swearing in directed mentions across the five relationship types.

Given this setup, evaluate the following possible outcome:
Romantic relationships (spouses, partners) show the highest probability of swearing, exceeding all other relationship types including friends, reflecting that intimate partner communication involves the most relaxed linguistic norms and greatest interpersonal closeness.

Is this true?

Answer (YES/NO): NO